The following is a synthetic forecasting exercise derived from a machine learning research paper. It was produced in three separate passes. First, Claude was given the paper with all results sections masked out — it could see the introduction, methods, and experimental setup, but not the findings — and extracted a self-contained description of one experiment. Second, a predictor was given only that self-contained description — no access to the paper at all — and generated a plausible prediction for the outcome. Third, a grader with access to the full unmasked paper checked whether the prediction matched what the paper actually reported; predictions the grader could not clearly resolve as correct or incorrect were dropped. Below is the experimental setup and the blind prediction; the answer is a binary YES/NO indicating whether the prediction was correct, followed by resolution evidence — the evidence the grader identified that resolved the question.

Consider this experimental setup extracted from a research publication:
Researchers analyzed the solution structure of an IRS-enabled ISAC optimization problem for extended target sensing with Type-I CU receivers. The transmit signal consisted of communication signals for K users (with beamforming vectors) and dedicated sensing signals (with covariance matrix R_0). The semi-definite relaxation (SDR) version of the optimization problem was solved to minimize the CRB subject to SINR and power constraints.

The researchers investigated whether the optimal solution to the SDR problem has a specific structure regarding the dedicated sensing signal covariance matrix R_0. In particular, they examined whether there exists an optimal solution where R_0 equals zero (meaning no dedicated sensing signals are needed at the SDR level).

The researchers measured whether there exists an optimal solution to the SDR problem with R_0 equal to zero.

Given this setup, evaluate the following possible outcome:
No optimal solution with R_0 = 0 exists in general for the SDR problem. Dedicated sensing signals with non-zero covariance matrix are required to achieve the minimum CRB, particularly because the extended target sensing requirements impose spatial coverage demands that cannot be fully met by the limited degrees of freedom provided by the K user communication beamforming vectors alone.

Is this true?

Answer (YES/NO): NO